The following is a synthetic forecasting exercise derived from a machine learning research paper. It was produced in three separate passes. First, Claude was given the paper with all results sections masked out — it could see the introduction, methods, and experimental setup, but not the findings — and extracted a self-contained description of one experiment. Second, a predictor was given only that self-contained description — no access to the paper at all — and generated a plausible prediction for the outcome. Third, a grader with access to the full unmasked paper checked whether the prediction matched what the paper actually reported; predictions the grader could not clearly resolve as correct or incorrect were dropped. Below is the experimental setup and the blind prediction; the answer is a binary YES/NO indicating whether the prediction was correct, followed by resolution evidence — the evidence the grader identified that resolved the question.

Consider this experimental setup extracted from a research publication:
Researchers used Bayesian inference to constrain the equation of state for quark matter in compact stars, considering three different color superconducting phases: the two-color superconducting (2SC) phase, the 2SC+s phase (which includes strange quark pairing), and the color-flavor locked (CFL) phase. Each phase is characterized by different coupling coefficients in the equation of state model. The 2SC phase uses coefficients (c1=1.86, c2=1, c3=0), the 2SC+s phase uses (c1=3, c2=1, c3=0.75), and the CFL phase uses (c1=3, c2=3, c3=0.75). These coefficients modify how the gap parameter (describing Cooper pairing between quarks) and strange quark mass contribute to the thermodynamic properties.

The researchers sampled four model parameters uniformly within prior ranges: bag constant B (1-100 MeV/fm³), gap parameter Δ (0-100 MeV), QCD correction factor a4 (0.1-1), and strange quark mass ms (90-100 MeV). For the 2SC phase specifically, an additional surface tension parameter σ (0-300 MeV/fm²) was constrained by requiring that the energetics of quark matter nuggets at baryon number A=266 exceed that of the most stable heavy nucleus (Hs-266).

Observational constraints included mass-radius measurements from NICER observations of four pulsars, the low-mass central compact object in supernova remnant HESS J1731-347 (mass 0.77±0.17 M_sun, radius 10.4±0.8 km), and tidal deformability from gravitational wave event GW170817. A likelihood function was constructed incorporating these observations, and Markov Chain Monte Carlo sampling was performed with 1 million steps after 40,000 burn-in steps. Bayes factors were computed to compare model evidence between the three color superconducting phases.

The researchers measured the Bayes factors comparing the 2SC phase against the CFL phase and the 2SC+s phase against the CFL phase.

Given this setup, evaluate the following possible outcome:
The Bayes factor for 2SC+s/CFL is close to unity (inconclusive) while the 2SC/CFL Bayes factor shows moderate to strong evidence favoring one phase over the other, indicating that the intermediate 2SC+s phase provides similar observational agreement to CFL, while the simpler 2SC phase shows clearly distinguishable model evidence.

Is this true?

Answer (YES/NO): NO